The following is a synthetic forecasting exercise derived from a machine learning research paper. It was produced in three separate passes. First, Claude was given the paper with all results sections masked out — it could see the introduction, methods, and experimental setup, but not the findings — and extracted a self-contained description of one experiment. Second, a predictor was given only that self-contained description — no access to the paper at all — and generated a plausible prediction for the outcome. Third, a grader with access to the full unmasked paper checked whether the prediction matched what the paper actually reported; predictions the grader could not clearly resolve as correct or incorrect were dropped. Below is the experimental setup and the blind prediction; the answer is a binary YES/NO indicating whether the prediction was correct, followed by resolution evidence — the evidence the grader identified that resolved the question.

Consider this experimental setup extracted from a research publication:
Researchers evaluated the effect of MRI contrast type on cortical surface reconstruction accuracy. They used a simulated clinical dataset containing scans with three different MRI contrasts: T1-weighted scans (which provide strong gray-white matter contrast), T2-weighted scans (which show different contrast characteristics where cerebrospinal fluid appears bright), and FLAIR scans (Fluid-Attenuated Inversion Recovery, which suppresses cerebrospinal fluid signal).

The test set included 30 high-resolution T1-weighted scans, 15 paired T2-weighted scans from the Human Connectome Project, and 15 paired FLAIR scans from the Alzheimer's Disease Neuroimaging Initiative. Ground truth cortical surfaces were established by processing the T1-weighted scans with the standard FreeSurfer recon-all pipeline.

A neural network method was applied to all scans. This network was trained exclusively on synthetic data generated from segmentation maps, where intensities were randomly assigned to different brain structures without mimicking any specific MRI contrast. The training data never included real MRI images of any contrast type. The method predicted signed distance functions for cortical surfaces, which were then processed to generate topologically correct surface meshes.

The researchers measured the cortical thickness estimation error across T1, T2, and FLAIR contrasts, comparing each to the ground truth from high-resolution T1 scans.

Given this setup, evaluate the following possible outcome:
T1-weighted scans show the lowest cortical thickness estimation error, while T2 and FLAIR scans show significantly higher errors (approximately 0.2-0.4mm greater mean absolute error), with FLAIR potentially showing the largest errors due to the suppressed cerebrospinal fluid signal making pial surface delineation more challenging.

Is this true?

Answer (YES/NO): NO